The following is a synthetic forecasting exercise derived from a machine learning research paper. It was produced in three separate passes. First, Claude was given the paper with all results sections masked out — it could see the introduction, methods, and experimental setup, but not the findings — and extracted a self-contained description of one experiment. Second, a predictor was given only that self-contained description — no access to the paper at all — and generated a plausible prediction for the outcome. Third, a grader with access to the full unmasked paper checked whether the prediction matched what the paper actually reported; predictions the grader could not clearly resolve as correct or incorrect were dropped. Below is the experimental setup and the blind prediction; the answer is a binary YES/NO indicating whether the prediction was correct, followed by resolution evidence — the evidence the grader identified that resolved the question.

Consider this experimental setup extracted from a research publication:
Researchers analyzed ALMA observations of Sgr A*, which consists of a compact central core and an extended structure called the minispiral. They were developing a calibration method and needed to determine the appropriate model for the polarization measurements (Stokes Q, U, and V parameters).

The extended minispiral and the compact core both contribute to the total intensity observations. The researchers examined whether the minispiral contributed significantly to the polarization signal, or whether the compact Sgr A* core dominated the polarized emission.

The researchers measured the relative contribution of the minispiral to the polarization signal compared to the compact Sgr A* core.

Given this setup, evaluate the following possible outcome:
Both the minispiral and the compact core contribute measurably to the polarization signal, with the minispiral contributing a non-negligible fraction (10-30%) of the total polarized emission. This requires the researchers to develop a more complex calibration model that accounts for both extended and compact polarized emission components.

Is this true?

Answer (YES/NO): NO